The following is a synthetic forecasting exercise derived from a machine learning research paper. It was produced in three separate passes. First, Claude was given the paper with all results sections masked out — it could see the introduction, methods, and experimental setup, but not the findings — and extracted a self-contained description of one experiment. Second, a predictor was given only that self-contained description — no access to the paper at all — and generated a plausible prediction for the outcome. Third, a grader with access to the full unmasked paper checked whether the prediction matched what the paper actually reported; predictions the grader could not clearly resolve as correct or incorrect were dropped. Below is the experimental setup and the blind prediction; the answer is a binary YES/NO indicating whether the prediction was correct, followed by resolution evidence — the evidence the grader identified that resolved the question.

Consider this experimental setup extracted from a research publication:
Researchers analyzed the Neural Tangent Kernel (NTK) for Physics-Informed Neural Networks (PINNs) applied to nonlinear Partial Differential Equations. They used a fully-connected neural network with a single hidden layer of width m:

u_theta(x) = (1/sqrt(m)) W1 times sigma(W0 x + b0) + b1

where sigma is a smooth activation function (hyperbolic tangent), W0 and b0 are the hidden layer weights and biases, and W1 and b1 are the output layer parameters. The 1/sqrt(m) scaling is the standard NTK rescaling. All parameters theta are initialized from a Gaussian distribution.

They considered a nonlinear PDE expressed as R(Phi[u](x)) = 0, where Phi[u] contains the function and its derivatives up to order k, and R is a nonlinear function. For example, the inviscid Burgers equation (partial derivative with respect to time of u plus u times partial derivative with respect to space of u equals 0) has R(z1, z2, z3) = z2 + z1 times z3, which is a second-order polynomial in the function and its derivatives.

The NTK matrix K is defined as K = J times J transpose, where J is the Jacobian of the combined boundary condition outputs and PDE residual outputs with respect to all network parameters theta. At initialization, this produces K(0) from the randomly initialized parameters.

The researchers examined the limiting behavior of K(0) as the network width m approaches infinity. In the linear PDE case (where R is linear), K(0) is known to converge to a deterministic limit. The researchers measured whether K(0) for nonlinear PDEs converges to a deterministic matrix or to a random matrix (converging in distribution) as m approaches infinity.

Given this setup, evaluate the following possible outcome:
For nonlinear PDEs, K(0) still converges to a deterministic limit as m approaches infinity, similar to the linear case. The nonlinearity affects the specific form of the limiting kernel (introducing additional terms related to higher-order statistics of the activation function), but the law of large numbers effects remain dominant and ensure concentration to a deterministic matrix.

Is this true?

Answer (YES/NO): NO